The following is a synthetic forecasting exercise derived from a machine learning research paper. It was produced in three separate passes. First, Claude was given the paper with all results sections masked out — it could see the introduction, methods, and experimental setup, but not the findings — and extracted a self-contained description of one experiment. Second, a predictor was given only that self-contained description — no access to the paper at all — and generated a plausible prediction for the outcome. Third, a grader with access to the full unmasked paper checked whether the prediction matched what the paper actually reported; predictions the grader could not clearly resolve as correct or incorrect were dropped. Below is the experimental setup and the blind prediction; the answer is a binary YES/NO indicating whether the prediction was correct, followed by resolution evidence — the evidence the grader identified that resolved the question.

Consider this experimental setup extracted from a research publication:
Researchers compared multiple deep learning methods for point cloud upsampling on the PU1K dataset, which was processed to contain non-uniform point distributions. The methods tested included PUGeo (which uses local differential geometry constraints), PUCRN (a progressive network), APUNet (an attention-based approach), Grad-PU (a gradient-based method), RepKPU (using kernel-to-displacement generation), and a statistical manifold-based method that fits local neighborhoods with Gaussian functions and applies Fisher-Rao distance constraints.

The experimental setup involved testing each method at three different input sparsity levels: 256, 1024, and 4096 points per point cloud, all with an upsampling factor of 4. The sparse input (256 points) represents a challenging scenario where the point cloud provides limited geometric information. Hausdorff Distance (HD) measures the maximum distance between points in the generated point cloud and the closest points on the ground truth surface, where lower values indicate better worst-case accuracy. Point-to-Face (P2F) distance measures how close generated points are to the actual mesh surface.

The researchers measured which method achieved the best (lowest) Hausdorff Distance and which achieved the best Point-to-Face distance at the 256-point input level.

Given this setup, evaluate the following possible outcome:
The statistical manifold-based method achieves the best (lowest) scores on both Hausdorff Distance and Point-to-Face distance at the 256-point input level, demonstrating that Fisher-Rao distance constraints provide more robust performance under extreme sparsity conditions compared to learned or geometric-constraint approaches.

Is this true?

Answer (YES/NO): NO